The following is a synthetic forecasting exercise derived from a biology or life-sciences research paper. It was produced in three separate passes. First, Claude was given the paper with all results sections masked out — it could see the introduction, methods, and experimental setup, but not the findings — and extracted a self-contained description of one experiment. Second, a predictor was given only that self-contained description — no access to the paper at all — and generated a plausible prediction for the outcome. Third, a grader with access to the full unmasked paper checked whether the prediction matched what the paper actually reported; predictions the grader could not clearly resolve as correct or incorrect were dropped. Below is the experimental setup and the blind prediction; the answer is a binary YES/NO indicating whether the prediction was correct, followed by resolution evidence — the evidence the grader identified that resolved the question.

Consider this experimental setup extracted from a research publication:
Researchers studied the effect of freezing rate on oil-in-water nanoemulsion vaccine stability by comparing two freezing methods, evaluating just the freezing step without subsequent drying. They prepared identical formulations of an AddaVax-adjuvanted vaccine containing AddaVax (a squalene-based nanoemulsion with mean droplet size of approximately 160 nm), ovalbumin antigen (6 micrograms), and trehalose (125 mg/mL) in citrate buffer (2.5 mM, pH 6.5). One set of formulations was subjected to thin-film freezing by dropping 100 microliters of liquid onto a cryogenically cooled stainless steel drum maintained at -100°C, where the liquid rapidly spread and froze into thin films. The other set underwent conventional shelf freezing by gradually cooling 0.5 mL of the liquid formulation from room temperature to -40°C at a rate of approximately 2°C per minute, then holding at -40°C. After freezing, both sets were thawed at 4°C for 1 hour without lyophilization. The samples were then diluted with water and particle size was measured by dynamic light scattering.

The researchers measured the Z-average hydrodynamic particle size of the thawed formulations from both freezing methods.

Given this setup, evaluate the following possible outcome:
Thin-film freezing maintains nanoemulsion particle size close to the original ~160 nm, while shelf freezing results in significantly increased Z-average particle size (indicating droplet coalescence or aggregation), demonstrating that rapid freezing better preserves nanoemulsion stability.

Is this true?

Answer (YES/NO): YES